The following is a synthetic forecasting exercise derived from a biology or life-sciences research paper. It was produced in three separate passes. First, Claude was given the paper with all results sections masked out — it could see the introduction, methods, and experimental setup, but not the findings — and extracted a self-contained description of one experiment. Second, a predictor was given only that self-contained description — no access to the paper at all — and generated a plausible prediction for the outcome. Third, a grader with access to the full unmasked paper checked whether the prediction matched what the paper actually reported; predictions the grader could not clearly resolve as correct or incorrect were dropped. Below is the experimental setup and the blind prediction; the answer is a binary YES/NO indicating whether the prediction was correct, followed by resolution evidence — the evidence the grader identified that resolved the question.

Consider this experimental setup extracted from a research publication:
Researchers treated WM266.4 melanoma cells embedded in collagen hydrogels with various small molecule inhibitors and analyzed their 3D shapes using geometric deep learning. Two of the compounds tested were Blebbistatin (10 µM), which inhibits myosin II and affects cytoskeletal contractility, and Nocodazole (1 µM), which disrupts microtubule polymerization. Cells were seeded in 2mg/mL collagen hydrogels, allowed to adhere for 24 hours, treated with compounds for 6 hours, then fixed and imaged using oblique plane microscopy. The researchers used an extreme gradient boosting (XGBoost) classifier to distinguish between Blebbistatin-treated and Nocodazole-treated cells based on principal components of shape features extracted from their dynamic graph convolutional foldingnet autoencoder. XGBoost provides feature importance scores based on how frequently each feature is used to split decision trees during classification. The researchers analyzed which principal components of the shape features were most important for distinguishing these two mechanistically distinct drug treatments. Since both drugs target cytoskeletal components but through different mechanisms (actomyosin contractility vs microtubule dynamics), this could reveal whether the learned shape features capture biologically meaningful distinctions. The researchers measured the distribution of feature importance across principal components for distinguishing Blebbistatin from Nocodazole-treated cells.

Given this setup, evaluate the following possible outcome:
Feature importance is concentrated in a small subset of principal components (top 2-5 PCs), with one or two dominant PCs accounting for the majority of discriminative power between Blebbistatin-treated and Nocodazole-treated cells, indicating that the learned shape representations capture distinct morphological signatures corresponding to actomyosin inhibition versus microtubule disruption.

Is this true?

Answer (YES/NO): NO